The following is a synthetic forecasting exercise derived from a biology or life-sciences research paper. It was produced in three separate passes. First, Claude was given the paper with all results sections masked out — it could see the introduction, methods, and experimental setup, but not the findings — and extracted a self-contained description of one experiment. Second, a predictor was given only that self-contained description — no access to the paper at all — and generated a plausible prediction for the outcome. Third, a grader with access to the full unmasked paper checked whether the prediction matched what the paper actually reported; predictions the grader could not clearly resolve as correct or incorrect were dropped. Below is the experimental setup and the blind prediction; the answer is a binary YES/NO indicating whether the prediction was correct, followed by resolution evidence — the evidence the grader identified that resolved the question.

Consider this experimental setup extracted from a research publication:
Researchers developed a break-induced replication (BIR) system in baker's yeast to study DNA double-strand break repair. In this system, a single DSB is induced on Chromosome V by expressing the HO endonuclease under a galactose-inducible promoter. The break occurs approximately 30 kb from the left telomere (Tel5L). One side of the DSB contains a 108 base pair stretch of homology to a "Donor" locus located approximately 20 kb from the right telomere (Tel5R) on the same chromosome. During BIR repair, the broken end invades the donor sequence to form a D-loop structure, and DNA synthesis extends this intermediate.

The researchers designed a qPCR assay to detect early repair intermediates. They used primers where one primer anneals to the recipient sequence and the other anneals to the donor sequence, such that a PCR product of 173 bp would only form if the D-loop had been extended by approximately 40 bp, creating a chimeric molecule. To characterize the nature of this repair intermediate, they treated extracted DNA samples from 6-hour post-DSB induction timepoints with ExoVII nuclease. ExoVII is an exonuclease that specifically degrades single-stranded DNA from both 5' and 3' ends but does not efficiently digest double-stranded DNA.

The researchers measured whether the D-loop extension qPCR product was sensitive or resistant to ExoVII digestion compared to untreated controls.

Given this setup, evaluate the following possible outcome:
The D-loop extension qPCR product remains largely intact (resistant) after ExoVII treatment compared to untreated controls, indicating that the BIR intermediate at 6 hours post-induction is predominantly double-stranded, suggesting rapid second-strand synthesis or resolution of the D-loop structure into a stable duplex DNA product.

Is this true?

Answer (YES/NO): NO